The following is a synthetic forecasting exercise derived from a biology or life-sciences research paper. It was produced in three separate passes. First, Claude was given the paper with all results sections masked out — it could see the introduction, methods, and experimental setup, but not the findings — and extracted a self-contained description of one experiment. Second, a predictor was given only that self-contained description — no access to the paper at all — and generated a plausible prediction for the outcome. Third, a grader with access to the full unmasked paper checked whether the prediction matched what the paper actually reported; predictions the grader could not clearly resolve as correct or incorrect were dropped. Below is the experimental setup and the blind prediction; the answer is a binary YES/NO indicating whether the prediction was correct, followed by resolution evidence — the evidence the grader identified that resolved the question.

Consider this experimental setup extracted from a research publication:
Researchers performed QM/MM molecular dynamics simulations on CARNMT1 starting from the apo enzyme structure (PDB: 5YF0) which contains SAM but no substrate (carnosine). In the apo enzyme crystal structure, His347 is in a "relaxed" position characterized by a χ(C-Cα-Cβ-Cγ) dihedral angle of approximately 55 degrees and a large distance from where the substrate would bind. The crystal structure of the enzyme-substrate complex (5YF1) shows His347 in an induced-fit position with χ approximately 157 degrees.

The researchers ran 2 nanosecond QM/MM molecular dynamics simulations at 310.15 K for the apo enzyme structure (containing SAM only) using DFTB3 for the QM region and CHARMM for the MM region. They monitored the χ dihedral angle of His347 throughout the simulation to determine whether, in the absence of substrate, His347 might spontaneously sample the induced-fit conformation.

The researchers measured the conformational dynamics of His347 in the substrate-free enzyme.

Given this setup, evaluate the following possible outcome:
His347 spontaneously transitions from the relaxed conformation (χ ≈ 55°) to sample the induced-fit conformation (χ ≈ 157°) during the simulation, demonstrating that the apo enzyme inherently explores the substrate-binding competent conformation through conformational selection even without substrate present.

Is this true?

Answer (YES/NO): YES